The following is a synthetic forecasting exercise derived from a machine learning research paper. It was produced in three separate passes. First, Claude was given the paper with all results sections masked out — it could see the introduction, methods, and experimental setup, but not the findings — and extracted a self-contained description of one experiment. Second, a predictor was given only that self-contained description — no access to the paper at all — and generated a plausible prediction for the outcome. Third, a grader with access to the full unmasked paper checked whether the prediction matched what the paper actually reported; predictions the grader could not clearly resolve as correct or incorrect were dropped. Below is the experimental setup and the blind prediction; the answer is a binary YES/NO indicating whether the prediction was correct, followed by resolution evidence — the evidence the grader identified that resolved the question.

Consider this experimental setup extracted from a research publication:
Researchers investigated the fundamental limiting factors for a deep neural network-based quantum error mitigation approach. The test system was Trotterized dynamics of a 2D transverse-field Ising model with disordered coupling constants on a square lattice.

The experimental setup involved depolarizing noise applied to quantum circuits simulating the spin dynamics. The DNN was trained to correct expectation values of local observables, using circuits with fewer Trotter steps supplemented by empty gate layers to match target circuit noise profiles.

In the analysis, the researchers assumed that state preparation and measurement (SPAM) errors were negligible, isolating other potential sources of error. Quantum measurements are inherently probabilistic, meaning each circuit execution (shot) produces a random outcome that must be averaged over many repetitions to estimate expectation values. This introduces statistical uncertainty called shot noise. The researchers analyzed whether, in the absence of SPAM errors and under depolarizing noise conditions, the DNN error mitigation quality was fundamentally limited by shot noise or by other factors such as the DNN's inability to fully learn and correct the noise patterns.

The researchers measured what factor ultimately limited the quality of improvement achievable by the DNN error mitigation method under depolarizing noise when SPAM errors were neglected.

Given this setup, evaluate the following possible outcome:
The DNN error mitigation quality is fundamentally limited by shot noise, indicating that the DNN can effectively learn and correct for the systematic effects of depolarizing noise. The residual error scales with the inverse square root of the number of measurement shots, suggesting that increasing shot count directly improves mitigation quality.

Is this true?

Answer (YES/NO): YES